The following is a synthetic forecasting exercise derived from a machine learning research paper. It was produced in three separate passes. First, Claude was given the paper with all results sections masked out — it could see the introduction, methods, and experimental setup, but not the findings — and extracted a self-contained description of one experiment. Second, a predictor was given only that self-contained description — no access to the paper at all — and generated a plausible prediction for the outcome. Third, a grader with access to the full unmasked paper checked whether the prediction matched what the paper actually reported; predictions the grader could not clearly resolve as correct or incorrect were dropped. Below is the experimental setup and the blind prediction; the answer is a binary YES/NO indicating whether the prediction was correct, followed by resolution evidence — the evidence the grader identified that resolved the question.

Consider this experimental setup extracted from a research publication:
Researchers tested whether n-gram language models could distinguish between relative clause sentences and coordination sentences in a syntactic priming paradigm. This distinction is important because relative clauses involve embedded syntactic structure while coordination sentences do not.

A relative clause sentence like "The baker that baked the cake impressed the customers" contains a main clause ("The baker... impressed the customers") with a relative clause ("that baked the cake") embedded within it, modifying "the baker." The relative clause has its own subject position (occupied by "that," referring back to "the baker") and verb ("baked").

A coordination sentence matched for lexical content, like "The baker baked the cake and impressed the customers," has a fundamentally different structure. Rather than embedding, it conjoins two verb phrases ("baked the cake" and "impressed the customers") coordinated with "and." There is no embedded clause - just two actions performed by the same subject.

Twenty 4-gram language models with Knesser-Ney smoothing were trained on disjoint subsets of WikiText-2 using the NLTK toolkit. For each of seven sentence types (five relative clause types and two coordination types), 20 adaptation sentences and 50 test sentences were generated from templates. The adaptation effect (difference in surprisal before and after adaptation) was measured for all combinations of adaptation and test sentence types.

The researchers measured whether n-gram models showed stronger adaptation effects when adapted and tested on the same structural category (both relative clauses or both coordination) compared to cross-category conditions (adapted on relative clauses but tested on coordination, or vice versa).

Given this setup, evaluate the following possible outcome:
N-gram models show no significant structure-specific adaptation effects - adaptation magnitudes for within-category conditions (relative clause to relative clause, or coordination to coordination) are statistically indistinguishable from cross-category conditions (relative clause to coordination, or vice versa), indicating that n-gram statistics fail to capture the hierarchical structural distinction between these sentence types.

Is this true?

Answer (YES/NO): NO